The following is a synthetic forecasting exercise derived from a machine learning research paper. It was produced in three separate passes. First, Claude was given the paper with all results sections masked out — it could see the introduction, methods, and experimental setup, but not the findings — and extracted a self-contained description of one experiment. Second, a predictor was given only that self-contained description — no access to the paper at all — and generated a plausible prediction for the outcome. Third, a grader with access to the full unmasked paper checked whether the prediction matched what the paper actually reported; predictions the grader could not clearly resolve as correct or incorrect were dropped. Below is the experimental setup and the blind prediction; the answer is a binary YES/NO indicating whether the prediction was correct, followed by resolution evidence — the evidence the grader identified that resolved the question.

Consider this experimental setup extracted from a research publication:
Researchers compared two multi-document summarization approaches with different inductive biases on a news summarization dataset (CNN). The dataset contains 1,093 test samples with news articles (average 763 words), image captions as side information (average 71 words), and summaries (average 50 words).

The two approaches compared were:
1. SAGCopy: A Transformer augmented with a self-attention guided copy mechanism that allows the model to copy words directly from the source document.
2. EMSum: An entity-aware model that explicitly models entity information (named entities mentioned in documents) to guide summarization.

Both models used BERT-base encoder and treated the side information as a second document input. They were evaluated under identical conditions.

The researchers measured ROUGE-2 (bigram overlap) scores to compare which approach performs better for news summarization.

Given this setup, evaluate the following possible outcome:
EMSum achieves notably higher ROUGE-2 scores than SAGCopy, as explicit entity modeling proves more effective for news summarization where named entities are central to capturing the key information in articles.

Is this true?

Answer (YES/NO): YES